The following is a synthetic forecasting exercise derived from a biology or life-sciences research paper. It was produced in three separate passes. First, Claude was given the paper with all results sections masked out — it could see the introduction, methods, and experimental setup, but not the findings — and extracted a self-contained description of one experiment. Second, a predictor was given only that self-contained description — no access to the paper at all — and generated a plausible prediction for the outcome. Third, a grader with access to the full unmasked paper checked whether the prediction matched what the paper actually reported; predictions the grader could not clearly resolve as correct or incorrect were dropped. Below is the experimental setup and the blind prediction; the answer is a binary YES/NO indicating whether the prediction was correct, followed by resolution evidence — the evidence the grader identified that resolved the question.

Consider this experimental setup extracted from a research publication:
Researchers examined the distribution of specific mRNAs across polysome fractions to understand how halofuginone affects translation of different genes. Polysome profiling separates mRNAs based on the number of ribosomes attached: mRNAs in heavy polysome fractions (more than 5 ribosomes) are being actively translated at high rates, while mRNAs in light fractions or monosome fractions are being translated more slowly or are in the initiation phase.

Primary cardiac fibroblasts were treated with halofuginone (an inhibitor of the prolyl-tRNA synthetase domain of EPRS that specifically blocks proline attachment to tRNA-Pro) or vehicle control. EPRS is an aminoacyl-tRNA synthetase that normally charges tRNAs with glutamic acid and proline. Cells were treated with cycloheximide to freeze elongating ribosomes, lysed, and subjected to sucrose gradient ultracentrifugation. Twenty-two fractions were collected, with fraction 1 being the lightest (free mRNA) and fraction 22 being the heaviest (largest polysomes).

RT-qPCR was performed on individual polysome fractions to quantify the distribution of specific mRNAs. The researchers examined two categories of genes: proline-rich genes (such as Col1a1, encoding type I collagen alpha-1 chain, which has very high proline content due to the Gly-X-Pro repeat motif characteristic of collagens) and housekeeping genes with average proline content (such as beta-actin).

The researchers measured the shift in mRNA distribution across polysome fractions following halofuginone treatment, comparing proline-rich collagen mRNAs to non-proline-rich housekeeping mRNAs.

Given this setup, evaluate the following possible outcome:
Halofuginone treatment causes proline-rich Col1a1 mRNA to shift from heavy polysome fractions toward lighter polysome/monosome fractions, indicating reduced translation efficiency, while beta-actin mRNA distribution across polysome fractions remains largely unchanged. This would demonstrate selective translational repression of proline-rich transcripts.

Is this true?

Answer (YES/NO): YES